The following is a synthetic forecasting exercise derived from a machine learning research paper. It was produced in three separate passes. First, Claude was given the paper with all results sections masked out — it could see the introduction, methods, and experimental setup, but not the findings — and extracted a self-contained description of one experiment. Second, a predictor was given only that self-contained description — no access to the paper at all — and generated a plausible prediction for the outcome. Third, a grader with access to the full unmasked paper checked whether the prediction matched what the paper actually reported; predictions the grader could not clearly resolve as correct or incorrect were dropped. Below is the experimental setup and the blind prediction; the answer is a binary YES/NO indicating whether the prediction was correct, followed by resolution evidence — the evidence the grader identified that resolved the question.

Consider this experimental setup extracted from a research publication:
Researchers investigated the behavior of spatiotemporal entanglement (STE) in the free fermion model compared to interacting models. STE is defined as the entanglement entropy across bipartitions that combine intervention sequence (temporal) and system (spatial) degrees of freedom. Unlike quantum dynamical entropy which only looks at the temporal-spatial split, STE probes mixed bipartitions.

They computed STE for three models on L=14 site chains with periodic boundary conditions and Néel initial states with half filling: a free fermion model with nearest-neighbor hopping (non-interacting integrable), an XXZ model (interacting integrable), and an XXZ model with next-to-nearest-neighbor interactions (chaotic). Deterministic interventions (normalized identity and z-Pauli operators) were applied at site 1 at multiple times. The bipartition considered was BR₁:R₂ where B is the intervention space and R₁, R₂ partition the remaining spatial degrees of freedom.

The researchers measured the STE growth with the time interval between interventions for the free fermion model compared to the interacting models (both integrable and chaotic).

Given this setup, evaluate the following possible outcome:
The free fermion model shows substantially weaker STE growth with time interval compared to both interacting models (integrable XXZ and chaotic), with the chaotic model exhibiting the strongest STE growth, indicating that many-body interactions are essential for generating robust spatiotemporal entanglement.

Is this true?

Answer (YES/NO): YES